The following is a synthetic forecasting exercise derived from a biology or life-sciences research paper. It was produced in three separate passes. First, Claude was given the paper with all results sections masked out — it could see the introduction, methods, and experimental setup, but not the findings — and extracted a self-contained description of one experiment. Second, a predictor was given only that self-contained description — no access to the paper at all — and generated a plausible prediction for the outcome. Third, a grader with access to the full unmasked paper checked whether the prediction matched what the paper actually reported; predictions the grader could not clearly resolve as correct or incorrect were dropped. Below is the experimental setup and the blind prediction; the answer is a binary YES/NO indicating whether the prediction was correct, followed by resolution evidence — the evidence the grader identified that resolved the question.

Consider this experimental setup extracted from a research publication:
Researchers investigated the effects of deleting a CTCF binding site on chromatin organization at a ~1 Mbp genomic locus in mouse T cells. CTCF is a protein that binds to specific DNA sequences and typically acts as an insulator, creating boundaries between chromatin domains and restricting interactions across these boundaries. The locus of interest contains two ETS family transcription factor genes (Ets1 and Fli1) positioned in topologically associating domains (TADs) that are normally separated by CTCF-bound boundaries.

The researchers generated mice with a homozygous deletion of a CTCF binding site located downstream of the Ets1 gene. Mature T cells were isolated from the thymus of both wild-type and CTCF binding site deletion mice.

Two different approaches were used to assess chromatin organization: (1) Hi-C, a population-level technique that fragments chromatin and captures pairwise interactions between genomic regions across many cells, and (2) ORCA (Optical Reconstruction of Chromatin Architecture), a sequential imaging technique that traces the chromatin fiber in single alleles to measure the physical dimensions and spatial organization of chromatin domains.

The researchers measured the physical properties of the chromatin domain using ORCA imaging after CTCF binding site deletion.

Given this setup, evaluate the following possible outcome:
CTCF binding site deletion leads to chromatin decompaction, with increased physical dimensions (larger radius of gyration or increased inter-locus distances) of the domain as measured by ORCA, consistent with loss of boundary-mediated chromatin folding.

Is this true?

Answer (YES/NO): YES